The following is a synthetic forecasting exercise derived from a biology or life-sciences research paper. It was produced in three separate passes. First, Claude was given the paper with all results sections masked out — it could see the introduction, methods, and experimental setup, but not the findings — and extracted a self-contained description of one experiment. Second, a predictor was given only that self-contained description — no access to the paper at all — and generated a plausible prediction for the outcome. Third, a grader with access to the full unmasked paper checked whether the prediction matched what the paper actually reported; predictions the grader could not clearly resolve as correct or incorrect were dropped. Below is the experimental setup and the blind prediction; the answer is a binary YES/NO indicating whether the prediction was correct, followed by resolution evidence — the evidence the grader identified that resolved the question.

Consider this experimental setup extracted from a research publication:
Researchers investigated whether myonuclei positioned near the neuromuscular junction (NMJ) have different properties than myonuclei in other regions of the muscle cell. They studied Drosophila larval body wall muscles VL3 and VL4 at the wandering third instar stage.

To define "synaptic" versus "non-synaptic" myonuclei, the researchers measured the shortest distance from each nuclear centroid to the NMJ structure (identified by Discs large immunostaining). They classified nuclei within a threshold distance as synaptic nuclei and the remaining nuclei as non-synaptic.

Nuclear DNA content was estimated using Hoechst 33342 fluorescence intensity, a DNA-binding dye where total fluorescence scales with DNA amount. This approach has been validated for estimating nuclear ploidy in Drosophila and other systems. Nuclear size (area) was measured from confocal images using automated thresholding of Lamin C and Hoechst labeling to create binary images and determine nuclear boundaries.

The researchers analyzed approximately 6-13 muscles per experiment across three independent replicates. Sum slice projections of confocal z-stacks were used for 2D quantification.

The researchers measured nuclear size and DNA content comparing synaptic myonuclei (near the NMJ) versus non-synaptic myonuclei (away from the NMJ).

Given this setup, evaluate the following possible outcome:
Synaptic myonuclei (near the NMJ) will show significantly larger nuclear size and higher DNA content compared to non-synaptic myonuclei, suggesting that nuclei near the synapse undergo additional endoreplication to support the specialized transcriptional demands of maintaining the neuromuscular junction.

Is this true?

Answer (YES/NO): YES